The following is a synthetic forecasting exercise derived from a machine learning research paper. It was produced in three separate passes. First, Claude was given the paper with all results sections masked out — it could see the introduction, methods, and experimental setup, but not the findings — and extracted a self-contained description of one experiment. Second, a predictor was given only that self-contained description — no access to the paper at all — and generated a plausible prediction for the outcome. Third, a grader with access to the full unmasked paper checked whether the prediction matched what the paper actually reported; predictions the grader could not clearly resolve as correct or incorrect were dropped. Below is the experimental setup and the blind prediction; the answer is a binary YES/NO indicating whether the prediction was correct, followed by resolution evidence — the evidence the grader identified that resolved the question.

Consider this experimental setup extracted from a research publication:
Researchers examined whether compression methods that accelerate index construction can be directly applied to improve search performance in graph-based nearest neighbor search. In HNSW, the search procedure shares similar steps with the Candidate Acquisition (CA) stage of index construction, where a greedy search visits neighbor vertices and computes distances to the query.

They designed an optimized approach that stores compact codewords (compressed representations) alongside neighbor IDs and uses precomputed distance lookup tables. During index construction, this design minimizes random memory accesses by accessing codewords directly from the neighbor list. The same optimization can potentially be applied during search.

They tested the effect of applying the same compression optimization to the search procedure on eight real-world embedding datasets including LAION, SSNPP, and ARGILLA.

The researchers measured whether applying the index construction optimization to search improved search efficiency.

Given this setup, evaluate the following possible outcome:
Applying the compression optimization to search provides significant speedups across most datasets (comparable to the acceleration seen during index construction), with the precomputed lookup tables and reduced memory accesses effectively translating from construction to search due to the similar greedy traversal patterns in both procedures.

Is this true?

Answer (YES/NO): NO